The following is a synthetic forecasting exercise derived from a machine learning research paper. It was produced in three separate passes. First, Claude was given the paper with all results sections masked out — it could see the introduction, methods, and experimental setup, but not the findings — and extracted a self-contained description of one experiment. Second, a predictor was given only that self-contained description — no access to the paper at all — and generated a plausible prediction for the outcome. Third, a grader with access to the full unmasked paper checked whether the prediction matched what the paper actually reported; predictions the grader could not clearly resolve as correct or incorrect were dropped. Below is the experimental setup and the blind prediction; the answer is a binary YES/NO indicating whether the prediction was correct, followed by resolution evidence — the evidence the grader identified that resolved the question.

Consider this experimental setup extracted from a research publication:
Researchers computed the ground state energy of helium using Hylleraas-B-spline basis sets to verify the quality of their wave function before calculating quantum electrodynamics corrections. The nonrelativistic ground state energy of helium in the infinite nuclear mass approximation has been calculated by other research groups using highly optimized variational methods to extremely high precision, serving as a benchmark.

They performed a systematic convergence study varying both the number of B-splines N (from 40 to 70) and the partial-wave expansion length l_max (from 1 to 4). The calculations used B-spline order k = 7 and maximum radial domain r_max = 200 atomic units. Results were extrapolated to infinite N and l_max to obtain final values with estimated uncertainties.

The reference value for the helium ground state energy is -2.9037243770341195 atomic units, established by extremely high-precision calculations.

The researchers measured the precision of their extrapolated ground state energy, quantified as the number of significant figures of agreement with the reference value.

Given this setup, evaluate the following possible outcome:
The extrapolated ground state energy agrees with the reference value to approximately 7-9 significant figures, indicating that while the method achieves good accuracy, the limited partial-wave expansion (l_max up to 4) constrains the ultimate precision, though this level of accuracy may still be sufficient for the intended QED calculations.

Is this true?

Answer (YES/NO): YES